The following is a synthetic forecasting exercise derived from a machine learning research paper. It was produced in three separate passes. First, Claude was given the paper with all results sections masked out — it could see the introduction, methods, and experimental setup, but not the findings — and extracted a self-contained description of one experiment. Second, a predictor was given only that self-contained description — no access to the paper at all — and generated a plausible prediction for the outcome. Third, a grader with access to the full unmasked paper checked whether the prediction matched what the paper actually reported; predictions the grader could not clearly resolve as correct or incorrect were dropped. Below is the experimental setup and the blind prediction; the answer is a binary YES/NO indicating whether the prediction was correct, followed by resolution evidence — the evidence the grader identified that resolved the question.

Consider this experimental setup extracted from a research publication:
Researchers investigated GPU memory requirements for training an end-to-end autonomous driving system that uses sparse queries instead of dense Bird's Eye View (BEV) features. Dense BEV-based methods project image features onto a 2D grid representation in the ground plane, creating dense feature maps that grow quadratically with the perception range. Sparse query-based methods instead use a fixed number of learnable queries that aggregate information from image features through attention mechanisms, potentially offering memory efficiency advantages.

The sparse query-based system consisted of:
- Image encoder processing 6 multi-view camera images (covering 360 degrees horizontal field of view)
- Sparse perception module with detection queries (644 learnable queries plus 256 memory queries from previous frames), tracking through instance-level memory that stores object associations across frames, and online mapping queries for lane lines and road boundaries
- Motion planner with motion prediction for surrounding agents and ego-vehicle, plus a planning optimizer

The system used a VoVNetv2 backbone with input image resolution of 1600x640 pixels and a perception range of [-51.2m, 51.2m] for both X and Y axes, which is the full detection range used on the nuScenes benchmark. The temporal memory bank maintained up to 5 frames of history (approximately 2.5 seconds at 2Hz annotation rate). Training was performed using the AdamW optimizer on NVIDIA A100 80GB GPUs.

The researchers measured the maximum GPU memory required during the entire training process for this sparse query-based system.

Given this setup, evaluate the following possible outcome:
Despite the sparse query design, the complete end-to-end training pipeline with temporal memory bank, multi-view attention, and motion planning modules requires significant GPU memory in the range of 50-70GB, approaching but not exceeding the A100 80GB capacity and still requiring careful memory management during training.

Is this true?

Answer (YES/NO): NO